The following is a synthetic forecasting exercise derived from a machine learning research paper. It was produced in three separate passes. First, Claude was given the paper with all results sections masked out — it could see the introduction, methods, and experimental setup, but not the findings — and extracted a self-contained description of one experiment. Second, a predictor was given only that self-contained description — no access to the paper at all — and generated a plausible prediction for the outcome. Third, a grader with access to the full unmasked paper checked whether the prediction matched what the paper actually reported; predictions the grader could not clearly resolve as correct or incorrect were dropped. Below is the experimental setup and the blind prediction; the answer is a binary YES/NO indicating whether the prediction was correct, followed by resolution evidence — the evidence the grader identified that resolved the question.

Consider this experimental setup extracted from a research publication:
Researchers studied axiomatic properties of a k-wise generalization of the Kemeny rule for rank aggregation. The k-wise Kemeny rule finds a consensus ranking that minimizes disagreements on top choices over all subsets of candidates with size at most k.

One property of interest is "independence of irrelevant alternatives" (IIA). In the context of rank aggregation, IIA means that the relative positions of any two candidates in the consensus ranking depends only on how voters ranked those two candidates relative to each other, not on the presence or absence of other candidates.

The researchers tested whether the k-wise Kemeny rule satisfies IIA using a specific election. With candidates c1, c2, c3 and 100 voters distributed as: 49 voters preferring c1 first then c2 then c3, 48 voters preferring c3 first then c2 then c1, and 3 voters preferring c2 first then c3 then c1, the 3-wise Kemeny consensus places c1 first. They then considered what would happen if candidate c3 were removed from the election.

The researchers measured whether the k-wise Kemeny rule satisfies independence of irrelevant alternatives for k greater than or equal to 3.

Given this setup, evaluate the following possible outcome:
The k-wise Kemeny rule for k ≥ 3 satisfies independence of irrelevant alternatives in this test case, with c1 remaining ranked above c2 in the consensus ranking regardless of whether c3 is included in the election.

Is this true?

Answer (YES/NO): NO